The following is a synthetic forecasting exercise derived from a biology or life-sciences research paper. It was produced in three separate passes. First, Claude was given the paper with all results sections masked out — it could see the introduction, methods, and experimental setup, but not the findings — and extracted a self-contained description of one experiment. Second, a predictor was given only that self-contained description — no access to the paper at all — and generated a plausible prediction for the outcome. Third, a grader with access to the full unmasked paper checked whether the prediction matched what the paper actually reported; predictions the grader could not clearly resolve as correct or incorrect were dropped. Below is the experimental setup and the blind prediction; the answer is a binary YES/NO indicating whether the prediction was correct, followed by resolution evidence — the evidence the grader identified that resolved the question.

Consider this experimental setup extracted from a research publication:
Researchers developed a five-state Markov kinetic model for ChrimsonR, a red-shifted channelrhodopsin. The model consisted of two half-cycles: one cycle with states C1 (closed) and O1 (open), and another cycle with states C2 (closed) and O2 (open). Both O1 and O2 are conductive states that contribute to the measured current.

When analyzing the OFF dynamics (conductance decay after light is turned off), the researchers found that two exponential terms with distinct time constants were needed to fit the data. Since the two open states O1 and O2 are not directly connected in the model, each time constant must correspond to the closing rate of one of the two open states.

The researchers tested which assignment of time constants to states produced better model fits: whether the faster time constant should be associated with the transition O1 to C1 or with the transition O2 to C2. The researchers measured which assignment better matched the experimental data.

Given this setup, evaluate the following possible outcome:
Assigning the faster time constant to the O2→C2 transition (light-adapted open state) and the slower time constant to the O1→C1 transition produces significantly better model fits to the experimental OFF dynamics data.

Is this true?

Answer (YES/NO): NO